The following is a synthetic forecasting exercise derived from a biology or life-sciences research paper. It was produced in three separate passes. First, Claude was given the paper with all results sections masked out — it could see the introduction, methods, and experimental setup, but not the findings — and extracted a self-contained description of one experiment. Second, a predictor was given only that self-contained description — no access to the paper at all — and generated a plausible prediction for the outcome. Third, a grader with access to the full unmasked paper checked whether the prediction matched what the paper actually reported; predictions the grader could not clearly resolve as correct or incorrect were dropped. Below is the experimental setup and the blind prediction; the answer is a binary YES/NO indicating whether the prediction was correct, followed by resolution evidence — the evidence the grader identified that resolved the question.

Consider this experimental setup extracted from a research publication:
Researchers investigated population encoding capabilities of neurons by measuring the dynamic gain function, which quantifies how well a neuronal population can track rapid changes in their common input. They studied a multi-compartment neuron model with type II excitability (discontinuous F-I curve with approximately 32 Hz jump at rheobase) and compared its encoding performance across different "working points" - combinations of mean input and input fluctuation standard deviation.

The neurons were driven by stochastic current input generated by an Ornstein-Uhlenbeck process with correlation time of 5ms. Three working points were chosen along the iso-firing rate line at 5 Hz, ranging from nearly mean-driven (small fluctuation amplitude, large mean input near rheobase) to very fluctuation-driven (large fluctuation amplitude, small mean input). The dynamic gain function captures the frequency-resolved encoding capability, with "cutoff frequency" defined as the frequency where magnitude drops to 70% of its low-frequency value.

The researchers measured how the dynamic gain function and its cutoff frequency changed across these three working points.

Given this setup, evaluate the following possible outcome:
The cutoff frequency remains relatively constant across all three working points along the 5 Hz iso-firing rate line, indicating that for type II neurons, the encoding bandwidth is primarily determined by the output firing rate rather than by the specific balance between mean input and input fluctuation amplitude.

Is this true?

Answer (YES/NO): NO